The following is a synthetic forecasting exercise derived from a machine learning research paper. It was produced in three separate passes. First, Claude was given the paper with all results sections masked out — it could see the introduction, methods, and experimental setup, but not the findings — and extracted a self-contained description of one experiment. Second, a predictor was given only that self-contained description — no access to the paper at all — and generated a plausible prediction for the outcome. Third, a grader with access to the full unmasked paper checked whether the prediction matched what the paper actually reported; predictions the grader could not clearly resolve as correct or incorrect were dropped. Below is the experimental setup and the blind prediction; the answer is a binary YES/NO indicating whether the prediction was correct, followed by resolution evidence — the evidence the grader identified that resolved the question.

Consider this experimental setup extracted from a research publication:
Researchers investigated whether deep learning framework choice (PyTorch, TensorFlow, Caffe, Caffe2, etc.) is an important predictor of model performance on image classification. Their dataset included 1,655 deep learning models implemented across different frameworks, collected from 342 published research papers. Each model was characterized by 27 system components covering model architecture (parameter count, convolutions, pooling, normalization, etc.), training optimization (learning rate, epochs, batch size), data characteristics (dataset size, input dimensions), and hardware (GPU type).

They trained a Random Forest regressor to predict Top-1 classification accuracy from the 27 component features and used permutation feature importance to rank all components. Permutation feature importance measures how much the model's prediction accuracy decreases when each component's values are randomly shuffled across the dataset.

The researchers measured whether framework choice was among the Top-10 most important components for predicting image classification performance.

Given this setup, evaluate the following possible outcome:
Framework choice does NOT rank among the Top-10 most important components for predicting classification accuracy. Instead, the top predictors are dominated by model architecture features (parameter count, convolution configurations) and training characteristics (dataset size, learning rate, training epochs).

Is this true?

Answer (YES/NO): NO